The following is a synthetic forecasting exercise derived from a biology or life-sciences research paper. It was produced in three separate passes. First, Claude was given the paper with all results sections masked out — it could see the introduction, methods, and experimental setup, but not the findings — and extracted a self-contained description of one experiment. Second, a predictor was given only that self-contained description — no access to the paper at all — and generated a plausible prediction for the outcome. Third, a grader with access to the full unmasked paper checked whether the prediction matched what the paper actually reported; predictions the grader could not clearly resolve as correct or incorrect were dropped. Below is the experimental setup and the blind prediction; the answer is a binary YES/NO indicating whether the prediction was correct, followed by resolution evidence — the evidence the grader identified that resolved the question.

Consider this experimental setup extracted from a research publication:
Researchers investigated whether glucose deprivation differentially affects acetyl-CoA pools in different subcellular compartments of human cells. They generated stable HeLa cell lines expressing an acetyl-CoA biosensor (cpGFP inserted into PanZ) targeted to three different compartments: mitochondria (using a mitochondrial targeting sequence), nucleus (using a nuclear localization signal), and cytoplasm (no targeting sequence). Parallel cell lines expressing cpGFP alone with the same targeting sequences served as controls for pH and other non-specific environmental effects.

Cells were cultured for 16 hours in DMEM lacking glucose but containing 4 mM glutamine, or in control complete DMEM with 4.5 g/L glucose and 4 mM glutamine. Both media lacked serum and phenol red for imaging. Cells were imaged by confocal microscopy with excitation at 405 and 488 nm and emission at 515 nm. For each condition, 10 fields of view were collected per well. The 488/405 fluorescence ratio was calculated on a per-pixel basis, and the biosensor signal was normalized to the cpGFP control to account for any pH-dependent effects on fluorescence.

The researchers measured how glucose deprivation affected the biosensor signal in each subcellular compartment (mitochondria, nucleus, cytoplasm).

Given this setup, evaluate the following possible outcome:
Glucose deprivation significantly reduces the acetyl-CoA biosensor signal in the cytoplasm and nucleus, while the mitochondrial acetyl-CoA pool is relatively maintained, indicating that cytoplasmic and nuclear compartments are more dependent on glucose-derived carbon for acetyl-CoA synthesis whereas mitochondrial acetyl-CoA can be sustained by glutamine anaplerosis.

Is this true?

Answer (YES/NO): YES